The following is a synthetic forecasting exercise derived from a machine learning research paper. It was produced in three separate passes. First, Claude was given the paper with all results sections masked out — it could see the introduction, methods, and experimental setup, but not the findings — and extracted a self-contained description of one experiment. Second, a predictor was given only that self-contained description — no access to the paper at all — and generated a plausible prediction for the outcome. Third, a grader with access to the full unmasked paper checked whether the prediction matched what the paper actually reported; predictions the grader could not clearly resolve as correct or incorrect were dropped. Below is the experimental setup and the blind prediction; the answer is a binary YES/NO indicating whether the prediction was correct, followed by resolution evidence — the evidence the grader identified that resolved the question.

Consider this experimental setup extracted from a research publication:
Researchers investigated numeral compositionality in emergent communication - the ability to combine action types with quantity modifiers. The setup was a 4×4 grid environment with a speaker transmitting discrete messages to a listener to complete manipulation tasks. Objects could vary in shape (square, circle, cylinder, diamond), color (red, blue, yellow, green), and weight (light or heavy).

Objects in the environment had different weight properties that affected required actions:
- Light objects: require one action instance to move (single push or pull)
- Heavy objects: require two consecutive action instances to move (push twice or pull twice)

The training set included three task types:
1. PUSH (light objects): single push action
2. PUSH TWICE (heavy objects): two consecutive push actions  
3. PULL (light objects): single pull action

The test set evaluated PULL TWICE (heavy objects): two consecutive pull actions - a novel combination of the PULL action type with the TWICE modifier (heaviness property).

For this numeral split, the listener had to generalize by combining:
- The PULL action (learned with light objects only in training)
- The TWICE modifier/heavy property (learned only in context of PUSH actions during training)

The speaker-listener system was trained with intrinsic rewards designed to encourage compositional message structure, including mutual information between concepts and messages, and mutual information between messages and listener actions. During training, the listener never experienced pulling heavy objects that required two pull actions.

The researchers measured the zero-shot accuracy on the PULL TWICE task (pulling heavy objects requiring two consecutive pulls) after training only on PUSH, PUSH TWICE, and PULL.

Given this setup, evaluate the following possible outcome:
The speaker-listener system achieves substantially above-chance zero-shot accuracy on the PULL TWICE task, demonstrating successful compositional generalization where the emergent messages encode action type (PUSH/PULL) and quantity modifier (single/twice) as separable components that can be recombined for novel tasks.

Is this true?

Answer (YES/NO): YES